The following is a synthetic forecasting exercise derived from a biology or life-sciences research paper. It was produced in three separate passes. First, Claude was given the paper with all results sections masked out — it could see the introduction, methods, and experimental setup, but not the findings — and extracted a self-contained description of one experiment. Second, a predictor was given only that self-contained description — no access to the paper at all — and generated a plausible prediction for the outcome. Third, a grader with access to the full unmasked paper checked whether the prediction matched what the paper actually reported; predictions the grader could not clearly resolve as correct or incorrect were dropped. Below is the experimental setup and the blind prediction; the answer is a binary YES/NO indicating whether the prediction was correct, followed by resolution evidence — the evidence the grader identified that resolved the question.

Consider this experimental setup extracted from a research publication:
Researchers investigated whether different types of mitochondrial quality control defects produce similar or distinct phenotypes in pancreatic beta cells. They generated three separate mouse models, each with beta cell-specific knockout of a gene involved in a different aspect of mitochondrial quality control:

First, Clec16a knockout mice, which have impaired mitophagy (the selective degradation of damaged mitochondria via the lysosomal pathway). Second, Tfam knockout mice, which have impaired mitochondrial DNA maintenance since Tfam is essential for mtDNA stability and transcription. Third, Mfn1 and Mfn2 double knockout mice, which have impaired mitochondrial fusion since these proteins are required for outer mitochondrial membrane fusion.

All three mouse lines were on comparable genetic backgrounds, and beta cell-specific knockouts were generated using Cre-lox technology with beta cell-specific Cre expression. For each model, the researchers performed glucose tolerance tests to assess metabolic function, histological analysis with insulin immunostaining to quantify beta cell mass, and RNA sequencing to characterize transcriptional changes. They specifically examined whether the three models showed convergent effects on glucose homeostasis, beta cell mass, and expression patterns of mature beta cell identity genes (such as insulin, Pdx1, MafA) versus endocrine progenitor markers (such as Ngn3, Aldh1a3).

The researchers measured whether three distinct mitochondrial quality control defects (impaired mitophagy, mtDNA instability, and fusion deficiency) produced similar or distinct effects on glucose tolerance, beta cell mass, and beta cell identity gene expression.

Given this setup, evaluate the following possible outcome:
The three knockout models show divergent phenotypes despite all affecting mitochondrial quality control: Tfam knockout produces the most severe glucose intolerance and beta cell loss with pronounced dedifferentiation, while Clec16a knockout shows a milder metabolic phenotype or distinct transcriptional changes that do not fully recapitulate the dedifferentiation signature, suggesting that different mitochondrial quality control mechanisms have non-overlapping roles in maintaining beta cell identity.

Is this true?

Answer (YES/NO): NO